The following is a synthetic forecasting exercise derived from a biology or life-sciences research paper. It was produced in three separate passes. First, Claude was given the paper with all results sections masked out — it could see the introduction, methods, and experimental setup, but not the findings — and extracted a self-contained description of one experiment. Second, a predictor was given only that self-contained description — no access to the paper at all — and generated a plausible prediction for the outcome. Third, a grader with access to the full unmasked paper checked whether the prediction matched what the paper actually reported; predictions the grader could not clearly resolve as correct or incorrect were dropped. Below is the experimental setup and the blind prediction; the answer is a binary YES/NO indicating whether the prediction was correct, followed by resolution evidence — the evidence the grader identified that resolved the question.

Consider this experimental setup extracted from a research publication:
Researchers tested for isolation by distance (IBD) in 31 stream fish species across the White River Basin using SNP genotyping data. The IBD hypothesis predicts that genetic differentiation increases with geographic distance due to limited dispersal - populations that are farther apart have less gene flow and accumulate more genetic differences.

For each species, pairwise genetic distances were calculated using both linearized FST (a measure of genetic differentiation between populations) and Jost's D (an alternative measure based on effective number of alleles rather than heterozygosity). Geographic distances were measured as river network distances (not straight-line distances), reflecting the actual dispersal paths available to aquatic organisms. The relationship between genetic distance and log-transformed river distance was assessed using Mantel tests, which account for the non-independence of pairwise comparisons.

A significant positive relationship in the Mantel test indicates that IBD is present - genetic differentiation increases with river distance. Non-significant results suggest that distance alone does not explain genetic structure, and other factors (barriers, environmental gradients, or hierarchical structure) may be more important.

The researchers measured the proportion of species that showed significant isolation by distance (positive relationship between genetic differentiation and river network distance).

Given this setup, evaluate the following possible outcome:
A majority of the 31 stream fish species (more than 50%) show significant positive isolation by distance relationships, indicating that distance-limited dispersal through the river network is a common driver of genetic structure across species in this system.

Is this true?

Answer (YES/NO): YES